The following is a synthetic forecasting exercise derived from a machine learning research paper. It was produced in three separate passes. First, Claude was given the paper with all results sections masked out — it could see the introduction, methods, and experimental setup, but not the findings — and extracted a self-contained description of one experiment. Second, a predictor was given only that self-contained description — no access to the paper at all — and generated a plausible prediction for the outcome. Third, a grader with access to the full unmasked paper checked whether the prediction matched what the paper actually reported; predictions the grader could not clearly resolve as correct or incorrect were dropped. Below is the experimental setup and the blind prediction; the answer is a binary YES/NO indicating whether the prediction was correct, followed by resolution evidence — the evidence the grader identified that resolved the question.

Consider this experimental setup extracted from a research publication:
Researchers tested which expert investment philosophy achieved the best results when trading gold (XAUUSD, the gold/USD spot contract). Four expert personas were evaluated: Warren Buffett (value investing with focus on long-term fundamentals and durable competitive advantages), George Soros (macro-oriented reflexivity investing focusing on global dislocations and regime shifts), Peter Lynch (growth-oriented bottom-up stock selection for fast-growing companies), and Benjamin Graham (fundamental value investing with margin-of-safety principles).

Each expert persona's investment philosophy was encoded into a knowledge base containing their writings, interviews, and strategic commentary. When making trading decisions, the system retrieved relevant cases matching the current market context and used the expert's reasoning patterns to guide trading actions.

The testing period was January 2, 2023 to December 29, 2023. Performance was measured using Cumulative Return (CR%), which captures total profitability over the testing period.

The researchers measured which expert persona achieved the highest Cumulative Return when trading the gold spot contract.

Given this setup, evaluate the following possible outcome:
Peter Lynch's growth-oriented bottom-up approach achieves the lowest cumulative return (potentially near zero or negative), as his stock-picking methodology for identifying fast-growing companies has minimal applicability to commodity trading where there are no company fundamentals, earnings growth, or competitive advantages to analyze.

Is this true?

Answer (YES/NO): NO